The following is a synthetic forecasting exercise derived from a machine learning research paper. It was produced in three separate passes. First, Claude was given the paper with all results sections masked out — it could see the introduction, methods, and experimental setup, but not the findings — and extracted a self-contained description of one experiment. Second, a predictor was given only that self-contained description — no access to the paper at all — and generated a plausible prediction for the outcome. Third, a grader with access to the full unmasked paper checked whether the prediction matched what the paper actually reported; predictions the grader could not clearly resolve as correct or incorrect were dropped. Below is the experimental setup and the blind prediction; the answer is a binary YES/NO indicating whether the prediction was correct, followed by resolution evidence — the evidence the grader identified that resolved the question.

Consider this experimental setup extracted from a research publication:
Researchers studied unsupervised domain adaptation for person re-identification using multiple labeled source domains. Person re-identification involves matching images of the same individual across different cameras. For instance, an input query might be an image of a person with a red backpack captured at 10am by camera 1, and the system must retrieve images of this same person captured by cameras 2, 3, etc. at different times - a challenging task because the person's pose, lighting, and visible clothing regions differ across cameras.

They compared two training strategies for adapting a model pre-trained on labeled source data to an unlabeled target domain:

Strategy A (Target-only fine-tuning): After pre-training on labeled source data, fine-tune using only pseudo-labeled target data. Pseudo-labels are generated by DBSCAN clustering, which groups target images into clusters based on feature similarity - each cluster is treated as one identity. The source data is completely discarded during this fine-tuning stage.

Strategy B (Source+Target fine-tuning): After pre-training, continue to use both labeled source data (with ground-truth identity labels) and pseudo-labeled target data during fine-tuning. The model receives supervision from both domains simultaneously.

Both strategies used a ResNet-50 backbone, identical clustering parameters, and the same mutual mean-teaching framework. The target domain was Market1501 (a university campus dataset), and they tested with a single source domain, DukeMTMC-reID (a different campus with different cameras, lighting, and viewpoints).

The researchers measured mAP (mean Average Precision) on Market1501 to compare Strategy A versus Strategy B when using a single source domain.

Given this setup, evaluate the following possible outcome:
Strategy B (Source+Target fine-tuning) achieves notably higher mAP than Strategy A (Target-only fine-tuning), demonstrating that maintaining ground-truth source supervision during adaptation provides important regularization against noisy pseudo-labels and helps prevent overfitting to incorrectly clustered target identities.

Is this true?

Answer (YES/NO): NO